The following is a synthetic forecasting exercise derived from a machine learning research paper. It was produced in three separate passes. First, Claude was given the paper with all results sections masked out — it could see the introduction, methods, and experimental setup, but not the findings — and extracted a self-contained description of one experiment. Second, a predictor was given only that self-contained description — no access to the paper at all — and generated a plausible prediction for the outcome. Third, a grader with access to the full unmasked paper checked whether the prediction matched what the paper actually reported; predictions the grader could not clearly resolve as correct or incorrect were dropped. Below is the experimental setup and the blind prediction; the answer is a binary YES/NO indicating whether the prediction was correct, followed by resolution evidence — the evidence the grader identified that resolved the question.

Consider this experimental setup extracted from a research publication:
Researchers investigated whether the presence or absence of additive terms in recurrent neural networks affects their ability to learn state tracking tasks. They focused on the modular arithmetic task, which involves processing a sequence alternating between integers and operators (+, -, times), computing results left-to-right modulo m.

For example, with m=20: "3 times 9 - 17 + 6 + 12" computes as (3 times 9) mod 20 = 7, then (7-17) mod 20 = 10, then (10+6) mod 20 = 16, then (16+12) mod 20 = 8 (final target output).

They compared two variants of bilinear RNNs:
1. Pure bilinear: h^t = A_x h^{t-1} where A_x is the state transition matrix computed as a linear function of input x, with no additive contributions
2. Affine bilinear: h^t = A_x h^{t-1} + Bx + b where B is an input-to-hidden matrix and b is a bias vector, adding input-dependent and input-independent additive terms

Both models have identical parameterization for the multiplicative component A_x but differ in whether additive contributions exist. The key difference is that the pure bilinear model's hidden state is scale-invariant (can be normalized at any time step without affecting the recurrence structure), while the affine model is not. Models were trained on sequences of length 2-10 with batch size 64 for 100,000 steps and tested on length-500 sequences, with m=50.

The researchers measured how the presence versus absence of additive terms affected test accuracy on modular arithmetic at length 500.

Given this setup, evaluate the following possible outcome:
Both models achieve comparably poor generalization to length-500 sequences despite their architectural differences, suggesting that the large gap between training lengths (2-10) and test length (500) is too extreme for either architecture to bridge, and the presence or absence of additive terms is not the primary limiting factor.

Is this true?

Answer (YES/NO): NO